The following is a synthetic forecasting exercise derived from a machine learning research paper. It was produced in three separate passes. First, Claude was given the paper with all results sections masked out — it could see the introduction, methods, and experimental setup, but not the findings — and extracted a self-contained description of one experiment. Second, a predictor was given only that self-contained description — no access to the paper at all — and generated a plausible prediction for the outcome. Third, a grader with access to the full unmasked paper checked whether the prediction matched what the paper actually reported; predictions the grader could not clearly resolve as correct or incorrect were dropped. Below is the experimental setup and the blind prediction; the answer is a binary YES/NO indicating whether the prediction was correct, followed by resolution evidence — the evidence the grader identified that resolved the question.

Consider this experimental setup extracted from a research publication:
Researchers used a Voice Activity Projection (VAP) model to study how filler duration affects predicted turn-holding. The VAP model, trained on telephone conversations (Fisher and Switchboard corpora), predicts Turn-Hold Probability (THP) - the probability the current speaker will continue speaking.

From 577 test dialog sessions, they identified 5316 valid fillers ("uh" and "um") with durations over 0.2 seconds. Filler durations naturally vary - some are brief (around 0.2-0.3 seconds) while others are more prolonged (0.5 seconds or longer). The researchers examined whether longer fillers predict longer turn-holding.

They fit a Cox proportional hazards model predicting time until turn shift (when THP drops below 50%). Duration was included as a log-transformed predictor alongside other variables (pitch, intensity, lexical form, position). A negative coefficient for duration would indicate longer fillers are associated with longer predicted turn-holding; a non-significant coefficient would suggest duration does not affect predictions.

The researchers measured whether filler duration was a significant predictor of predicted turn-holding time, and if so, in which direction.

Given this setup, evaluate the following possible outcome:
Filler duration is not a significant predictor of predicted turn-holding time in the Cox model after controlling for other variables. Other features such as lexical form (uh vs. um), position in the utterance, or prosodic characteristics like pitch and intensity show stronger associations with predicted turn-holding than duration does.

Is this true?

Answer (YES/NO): NO